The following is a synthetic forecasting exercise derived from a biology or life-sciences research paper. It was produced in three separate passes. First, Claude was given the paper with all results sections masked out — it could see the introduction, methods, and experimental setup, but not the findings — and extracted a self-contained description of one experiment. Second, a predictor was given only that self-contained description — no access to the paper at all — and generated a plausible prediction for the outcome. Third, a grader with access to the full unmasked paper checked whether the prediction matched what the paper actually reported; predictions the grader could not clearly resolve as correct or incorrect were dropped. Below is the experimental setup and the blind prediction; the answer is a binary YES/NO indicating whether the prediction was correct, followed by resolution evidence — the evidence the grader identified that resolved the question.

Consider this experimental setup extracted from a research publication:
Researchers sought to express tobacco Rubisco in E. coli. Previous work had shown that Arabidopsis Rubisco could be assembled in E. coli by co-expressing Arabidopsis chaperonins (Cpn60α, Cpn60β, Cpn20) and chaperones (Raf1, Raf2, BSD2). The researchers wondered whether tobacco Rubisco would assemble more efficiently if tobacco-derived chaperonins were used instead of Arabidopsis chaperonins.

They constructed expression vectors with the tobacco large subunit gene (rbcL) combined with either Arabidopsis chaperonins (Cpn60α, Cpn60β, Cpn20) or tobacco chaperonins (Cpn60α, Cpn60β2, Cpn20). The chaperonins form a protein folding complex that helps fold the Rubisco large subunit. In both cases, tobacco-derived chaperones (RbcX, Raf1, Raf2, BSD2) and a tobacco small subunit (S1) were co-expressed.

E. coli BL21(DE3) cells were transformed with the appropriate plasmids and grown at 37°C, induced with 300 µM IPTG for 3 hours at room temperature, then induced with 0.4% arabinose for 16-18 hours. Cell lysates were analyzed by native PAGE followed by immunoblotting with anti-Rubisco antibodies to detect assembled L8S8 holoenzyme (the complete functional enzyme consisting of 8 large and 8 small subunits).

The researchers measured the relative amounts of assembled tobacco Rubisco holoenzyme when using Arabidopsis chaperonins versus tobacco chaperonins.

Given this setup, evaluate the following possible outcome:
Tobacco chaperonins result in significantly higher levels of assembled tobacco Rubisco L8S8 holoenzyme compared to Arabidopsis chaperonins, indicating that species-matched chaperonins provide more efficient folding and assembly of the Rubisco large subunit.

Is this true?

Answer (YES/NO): YES